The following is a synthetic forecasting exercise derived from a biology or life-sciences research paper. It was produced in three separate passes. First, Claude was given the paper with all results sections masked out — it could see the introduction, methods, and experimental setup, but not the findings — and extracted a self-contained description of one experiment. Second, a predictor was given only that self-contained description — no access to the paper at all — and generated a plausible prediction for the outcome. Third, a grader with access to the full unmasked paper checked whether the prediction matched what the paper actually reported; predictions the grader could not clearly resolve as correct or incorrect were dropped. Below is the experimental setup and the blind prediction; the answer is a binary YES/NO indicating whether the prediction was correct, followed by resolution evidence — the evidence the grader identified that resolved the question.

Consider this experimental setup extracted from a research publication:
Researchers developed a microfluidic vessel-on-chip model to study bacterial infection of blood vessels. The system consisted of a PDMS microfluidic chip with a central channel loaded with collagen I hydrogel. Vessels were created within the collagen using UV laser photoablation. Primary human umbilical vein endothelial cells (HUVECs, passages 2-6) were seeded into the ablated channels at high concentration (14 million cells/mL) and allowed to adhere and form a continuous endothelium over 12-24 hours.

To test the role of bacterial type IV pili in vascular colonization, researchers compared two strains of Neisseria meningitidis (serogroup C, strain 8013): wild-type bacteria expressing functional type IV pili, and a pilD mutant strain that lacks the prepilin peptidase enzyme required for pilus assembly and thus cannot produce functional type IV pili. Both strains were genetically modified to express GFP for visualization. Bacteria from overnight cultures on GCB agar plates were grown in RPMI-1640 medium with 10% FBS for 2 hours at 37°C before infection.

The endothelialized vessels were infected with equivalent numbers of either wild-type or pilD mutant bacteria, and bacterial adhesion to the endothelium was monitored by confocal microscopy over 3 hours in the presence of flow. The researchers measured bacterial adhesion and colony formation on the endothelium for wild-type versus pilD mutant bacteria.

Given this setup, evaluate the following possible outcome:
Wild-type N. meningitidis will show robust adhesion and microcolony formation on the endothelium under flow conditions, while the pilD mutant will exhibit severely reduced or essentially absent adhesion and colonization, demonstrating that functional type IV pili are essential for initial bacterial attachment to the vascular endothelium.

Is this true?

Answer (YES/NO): YES